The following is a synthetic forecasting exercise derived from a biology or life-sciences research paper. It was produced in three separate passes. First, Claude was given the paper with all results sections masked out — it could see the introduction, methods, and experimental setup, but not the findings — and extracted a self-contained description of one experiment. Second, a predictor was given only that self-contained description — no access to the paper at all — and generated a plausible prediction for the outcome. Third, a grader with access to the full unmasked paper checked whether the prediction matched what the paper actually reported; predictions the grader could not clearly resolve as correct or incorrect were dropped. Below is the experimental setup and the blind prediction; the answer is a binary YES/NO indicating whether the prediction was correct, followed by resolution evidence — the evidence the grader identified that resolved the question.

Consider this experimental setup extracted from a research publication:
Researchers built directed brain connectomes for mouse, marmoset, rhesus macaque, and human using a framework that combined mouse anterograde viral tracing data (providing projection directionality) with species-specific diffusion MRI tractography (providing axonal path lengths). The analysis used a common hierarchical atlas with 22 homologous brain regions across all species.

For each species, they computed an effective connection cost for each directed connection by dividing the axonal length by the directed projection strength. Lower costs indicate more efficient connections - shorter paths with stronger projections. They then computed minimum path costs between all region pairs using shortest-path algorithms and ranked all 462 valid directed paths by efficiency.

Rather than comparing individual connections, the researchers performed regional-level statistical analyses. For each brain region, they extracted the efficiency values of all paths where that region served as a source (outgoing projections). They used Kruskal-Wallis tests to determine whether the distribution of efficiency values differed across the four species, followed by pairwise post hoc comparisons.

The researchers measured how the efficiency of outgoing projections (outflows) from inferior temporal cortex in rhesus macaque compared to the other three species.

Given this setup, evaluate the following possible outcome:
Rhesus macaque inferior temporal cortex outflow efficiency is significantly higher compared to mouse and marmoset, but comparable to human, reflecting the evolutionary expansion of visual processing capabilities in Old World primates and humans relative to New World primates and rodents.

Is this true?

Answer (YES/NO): NO